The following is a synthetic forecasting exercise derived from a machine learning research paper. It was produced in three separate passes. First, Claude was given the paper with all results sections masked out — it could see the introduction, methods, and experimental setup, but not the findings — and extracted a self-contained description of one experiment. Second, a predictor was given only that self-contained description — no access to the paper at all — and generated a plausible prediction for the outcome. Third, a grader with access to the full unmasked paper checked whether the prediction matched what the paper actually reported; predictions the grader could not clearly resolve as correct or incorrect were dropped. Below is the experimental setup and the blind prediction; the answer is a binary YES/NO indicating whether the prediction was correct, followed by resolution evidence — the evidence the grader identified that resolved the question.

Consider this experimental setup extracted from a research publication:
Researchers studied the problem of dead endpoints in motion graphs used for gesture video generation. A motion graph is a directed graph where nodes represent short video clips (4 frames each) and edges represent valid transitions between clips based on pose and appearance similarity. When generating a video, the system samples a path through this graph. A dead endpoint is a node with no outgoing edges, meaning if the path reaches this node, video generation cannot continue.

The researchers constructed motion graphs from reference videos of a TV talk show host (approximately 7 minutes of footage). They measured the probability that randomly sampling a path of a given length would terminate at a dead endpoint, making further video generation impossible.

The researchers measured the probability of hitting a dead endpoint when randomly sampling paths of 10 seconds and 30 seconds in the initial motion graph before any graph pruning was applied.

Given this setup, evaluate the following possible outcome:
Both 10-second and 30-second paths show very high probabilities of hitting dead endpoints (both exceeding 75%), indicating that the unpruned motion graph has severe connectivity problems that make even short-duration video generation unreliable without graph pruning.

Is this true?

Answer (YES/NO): YES